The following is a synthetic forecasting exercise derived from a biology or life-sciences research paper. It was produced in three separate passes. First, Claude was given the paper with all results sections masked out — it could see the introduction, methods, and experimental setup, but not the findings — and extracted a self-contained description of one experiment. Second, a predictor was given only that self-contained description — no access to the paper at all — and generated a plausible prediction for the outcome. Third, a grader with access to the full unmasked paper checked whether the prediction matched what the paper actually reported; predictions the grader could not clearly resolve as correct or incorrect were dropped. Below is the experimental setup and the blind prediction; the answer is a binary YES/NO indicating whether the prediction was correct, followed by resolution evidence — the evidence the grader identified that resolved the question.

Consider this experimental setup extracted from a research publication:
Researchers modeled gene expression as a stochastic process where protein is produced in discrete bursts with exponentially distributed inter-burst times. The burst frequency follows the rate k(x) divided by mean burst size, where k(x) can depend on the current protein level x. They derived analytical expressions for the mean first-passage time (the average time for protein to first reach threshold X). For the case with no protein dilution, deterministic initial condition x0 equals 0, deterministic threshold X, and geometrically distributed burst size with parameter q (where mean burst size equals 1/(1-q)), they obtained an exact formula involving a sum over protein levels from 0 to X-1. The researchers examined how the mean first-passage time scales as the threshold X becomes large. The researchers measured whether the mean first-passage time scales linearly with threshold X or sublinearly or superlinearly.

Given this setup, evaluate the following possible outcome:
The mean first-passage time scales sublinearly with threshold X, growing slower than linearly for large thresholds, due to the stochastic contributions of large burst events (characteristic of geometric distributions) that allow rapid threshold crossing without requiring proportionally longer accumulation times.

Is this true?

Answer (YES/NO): NO